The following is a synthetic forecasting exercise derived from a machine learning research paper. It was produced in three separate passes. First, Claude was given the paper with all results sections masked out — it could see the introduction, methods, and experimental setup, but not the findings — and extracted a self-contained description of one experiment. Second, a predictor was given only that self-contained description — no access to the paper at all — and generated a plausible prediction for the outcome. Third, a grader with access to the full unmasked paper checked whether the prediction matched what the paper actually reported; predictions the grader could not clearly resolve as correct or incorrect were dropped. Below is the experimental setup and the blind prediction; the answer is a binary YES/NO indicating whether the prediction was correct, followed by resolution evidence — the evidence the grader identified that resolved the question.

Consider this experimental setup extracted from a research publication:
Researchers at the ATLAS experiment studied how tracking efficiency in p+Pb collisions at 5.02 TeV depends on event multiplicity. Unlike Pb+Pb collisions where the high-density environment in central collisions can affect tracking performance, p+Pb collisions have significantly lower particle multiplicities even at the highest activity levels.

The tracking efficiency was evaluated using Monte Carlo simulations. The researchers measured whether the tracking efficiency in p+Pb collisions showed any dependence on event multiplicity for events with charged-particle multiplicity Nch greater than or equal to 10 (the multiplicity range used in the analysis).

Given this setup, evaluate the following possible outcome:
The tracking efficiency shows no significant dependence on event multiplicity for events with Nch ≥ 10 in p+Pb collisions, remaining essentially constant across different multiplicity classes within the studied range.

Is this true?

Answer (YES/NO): YES